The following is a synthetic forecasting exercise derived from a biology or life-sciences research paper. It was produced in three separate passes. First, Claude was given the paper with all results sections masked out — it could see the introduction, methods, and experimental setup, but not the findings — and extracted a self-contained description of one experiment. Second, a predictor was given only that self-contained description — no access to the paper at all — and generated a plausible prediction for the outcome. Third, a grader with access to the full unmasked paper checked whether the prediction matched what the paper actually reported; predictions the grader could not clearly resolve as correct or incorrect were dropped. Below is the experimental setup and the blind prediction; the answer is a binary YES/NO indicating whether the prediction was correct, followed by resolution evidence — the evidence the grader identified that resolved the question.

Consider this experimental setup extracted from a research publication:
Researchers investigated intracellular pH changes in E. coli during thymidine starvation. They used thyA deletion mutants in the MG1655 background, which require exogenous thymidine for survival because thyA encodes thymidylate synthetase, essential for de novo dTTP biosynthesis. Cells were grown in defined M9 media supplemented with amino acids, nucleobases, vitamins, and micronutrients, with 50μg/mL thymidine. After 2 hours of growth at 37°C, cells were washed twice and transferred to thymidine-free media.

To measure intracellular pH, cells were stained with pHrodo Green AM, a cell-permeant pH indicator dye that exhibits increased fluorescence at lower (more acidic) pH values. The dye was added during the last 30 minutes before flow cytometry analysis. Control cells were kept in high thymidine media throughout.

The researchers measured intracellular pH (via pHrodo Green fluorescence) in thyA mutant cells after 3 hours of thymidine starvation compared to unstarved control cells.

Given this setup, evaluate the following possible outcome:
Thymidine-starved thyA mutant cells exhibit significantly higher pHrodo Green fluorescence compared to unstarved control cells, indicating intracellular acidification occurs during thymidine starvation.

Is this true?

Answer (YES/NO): YES